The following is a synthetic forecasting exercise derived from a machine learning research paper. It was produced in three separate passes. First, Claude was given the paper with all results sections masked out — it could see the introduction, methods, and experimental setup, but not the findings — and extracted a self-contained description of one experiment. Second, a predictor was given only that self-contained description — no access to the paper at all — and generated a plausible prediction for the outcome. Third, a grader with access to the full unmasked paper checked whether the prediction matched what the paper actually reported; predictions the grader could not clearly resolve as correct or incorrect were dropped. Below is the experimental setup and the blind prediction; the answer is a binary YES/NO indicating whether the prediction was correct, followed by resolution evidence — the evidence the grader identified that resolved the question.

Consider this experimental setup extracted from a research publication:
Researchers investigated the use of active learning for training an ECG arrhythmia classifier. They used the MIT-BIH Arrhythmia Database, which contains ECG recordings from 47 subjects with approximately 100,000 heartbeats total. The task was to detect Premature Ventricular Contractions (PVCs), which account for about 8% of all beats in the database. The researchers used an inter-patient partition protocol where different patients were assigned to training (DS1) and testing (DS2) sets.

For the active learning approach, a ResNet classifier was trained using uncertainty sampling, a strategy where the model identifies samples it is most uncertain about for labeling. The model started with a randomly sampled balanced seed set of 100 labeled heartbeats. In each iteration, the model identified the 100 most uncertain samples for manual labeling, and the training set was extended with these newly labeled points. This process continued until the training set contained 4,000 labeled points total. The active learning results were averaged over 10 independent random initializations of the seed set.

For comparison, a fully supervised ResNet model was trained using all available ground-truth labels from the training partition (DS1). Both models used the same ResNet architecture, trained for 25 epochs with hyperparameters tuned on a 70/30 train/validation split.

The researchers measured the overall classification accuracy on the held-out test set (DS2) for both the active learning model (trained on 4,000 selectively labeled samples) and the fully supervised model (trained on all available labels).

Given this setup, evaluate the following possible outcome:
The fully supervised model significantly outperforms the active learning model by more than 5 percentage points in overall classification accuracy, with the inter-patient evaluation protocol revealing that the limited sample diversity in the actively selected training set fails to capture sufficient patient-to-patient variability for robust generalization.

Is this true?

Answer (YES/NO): NO